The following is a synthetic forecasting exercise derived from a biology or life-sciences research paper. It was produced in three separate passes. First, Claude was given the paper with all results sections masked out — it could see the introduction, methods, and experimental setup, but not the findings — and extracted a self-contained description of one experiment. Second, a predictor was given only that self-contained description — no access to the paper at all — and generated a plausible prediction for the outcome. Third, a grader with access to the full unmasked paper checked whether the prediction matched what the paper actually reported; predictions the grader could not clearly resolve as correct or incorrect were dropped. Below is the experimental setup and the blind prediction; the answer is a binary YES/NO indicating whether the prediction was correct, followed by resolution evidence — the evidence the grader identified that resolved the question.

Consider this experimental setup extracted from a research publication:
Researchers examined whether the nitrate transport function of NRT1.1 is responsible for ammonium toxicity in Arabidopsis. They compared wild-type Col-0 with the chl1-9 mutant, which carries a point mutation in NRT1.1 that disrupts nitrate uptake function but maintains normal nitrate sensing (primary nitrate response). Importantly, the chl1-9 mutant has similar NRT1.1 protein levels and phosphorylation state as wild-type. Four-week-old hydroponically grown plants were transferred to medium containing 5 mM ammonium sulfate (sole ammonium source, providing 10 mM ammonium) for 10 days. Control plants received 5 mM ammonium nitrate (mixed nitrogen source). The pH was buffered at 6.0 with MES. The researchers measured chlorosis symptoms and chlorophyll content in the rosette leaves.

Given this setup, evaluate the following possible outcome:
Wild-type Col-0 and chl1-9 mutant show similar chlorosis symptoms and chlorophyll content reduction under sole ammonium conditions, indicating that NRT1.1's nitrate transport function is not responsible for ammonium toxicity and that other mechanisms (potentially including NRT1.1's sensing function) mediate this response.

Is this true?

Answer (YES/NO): YES